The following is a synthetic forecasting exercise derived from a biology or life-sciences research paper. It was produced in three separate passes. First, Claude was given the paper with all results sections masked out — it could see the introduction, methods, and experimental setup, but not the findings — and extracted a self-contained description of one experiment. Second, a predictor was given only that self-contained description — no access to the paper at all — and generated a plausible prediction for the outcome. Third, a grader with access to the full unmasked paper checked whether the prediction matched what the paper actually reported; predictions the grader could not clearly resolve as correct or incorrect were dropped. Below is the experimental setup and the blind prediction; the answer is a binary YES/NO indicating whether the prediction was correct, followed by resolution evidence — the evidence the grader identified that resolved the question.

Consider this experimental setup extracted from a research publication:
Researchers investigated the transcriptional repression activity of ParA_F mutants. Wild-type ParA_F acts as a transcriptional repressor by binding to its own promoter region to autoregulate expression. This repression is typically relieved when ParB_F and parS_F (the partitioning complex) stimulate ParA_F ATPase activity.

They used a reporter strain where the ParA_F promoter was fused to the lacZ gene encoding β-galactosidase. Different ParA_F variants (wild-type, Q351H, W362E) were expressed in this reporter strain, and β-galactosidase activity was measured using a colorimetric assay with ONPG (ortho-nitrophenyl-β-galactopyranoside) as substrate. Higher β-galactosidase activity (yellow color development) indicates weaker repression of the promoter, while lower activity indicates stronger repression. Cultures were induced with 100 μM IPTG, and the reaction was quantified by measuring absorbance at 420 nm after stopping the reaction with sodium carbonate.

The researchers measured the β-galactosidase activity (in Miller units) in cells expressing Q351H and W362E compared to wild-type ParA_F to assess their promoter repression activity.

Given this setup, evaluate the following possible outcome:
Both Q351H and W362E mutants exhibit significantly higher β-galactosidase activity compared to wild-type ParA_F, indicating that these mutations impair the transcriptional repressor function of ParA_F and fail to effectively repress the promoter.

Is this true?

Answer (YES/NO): NO